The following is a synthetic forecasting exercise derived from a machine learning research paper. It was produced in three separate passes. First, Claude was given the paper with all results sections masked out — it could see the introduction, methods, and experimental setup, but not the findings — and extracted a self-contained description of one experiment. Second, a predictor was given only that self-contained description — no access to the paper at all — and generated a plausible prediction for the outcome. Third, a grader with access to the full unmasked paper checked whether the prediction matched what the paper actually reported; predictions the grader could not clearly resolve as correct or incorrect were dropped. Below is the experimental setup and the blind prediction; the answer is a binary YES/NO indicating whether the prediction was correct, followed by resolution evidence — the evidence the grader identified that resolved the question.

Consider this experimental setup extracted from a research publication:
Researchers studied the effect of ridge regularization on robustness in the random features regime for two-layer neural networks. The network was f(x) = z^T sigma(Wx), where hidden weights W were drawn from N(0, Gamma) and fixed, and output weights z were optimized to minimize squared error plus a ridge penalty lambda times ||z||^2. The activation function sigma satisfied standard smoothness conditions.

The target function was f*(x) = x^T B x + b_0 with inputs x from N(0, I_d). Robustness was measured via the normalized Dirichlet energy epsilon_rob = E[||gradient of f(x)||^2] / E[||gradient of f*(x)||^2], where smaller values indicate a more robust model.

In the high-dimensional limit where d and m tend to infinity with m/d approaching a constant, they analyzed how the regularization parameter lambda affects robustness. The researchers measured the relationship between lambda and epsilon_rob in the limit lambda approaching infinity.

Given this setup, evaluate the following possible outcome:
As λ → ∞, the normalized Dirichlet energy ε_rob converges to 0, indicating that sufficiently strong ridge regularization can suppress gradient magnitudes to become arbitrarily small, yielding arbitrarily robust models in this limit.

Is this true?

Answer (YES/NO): YES